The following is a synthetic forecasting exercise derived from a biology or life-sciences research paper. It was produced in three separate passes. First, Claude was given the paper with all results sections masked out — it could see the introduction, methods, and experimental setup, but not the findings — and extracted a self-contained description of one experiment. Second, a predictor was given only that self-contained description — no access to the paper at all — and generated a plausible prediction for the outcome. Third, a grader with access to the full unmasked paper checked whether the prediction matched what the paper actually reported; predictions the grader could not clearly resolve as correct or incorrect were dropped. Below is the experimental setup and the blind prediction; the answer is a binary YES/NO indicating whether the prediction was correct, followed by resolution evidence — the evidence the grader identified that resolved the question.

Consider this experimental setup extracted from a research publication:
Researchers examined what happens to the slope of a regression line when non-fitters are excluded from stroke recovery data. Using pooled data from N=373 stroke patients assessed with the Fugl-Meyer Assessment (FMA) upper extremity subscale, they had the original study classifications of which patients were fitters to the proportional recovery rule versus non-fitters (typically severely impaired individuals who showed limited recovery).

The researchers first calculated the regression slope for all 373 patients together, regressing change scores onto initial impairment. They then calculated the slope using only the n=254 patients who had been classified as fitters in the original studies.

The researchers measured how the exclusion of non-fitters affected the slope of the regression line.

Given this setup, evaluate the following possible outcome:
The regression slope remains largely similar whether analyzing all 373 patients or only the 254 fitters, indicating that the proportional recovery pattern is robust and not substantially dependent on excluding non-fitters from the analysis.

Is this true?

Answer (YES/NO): NO